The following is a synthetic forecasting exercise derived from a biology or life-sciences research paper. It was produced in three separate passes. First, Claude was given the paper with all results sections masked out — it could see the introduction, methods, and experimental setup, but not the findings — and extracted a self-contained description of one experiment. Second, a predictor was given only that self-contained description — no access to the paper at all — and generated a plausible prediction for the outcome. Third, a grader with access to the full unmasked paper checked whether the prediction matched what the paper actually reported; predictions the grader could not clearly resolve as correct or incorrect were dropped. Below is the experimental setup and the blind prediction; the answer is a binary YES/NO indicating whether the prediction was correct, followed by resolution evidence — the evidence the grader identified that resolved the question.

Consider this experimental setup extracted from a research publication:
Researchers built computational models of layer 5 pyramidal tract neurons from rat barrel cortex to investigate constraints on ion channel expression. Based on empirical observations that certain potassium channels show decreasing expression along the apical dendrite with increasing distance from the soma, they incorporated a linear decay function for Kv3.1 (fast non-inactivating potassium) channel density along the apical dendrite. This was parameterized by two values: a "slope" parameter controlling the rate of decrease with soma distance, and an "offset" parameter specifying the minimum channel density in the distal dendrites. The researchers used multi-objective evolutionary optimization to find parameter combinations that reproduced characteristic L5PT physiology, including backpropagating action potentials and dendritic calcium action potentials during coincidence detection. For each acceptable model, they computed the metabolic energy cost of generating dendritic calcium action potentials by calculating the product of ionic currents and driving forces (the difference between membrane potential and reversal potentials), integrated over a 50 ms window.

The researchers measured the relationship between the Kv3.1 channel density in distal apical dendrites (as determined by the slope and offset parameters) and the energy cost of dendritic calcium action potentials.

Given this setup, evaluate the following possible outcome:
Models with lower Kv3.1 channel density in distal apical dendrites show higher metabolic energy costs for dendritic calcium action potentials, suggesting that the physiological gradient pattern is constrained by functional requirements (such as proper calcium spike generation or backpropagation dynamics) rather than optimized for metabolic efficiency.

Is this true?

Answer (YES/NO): NO